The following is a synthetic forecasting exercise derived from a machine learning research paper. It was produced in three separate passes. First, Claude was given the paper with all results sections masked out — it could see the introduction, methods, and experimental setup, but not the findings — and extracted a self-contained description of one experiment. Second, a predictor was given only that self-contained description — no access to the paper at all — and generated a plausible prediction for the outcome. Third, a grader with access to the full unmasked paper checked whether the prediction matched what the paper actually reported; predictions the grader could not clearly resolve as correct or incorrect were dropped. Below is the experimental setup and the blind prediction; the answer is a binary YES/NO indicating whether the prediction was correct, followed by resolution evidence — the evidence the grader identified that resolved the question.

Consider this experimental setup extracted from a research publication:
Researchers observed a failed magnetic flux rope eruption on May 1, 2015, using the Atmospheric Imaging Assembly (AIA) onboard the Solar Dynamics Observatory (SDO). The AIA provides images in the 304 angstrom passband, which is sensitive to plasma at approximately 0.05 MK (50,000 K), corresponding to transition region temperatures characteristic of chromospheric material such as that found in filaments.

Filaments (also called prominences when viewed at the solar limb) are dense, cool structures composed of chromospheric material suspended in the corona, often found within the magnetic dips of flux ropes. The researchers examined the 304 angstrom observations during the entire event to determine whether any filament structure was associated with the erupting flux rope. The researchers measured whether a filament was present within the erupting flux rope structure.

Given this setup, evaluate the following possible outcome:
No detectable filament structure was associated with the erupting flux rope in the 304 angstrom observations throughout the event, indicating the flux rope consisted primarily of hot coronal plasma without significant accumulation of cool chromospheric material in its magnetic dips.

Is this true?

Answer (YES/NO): NO